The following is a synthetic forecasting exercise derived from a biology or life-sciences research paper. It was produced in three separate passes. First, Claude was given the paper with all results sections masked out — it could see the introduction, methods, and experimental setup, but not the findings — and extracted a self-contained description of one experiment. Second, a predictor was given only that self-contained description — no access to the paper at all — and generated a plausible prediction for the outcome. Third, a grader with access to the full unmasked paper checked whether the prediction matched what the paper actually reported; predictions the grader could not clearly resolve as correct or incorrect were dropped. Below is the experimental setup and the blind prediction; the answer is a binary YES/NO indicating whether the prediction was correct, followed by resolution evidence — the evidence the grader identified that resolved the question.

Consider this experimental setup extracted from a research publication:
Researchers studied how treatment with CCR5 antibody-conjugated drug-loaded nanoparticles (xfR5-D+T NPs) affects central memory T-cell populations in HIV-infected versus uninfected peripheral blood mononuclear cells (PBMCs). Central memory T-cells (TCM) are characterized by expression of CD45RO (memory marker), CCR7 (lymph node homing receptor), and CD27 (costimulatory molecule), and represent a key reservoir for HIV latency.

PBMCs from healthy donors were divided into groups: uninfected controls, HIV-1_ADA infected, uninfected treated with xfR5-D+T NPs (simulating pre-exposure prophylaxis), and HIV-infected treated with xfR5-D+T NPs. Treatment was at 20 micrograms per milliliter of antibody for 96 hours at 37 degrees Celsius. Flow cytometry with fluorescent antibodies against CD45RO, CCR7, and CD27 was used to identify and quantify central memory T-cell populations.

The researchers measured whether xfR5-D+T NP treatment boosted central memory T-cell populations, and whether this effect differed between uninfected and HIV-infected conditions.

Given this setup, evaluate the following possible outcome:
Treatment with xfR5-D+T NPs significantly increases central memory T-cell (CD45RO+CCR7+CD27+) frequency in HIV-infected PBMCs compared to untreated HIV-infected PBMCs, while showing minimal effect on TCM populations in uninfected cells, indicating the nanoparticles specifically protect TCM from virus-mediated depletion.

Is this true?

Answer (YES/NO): NO